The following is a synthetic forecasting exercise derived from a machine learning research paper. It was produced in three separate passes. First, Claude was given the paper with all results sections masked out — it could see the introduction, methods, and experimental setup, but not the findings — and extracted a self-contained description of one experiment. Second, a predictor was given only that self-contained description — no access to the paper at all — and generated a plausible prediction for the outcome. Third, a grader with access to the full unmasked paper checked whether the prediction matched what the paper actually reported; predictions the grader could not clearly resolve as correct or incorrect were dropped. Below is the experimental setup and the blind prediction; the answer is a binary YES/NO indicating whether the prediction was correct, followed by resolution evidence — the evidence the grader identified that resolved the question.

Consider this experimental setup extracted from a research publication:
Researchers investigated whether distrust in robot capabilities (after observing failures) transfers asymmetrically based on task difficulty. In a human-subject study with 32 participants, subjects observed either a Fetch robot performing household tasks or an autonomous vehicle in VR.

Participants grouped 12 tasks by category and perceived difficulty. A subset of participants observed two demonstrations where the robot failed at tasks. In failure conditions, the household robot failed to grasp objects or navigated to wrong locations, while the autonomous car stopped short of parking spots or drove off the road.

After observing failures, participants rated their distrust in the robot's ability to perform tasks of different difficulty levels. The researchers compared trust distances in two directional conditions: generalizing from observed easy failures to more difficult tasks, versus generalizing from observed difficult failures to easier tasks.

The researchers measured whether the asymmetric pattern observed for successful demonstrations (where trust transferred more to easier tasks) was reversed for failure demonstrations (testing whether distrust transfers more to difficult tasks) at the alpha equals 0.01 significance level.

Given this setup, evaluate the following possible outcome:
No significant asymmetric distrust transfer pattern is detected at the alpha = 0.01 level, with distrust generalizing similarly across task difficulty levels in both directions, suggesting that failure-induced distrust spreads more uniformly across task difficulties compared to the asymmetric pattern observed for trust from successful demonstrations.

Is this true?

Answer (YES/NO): NO